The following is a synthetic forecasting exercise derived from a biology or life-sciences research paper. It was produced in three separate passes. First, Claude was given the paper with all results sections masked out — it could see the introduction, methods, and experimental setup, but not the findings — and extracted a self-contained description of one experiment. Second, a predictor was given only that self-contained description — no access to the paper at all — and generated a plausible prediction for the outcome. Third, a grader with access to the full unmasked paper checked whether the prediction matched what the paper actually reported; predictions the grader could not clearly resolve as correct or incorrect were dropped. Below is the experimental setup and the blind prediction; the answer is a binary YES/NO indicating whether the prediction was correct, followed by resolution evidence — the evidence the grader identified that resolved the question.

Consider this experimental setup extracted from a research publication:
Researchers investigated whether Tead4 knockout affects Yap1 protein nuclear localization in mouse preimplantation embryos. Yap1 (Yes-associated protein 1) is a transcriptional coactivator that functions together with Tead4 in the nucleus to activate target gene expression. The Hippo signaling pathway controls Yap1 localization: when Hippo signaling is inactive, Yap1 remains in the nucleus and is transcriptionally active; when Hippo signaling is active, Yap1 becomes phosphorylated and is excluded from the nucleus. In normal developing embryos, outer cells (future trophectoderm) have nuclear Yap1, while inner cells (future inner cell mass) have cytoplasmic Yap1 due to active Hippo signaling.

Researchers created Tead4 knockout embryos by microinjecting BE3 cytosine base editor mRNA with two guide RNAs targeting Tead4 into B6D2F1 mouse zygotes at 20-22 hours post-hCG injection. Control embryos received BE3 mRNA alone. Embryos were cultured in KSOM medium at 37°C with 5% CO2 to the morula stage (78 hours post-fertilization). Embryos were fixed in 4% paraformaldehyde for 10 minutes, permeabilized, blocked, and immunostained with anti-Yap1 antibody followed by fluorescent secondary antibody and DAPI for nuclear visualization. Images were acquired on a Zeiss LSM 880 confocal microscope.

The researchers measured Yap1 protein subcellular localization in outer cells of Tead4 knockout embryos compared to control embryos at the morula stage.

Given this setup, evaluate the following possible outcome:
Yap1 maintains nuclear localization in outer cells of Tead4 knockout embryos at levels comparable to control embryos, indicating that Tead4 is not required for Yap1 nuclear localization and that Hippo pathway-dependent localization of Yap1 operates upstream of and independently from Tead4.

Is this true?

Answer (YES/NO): NO